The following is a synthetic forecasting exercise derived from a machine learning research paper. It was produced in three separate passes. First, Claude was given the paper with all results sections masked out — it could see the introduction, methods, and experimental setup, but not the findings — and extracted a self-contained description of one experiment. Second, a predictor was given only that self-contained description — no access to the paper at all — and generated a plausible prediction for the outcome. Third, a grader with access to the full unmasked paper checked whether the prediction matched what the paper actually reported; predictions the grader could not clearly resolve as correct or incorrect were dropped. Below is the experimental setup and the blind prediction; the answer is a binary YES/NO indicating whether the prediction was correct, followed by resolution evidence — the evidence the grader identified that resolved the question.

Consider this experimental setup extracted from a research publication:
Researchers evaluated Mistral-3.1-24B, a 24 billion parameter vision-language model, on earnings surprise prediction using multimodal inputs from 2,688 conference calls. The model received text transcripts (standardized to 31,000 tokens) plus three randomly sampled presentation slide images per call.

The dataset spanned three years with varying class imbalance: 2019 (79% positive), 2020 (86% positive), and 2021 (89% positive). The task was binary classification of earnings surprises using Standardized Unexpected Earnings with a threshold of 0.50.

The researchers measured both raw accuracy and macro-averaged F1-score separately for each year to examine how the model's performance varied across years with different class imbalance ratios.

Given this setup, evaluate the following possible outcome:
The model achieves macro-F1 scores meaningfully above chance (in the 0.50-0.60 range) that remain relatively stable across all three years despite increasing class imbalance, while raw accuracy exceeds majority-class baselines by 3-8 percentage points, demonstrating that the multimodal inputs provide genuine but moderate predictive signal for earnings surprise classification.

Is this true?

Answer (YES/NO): NO